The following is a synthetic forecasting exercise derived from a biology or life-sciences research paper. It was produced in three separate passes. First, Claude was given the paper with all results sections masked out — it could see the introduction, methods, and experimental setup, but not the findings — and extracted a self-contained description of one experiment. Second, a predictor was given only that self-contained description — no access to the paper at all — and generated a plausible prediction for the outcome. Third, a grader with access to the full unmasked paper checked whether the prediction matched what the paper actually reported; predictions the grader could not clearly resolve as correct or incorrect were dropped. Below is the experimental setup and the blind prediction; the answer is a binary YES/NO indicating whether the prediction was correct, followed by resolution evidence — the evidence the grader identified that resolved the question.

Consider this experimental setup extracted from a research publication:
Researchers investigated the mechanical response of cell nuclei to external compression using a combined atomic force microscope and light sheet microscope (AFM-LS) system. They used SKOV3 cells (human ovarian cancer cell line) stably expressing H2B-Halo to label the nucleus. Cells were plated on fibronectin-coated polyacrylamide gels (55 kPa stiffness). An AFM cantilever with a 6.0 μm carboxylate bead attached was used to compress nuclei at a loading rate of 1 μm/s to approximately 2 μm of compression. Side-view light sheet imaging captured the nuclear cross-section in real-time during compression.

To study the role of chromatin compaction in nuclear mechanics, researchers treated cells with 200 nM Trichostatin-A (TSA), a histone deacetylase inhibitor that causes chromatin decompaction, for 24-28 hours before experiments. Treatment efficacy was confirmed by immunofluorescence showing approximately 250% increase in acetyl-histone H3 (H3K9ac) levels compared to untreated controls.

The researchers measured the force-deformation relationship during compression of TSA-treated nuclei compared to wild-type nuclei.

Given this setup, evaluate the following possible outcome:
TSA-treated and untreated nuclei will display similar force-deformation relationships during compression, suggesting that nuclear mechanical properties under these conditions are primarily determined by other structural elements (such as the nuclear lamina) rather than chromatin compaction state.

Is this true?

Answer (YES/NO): NO